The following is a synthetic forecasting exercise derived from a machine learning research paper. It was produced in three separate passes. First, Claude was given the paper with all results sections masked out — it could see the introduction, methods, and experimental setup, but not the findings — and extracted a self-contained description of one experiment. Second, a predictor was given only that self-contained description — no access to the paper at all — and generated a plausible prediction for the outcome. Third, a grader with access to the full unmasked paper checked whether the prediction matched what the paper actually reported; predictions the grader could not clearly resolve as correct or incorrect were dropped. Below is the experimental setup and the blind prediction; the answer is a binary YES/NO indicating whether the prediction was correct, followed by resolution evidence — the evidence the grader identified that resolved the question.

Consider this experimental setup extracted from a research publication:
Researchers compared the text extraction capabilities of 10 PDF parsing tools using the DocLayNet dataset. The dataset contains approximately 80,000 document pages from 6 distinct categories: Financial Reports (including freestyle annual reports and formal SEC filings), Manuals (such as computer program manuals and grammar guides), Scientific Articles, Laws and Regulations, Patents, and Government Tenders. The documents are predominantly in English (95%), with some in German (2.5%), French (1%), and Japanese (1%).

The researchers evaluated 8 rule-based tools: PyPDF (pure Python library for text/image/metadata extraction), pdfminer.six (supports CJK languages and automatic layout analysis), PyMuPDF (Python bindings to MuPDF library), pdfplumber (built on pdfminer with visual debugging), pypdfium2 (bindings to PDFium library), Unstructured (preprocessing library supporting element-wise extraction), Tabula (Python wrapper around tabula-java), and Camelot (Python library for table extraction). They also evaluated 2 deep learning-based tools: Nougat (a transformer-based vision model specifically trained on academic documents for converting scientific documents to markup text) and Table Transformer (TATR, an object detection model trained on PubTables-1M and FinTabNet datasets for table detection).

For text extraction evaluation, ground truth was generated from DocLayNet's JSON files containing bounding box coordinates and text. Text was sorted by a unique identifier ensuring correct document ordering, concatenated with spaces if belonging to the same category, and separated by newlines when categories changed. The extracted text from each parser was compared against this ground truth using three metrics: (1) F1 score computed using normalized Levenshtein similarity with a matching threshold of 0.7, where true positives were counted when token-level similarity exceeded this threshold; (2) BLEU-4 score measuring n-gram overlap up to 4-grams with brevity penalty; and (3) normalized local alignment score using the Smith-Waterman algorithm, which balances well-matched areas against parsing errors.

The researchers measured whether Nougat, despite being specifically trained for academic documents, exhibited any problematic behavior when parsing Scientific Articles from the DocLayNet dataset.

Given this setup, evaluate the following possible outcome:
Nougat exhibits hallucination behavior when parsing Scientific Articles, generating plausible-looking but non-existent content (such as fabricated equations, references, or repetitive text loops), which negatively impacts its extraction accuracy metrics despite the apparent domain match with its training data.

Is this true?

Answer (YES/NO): YES